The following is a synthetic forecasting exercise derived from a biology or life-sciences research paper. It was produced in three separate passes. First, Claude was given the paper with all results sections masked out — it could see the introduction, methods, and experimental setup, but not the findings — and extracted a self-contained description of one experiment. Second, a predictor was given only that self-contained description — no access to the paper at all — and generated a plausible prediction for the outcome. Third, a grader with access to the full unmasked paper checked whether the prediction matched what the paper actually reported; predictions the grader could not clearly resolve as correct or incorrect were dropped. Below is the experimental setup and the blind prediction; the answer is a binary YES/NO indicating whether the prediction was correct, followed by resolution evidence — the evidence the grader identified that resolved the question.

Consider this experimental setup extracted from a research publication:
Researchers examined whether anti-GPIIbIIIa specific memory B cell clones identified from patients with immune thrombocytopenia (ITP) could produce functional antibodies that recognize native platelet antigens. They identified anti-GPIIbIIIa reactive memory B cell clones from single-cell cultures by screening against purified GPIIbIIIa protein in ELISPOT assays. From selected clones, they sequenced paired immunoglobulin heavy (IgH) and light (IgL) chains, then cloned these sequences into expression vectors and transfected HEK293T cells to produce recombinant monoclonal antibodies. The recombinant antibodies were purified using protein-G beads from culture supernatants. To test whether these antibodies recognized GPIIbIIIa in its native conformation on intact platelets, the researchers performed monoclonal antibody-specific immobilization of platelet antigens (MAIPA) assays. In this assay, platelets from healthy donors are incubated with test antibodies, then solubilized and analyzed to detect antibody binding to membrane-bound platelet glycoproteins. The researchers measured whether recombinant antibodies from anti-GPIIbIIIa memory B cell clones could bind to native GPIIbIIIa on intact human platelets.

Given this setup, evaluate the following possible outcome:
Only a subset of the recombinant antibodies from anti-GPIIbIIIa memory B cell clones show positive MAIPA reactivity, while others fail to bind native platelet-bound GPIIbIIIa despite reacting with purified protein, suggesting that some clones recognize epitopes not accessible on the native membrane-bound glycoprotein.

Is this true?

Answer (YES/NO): NO